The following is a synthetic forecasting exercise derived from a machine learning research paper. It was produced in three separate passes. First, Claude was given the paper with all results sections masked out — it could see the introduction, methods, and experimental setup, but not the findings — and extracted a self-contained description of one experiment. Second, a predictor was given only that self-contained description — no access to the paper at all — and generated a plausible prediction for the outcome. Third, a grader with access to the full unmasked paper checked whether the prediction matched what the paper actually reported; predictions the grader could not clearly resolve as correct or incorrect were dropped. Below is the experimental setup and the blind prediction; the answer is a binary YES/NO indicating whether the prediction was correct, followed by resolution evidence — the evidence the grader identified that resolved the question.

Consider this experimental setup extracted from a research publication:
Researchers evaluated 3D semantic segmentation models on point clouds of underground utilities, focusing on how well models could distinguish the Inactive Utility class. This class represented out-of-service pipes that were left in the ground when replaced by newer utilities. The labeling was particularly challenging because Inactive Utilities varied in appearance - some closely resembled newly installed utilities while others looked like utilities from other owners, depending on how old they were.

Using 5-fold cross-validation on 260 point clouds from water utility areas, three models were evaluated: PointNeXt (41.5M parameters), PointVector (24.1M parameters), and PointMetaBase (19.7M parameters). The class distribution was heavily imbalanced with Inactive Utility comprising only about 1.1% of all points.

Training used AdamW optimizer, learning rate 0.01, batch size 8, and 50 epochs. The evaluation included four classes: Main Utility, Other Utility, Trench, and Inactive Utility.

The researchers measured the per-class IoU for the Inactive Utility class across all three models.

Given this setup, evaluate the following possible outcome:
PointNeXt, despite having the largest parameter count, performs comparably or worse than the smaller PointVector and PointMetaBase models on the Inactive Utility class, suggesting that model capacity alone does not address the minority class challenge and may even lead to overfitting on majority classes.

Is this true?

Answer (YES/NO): YES